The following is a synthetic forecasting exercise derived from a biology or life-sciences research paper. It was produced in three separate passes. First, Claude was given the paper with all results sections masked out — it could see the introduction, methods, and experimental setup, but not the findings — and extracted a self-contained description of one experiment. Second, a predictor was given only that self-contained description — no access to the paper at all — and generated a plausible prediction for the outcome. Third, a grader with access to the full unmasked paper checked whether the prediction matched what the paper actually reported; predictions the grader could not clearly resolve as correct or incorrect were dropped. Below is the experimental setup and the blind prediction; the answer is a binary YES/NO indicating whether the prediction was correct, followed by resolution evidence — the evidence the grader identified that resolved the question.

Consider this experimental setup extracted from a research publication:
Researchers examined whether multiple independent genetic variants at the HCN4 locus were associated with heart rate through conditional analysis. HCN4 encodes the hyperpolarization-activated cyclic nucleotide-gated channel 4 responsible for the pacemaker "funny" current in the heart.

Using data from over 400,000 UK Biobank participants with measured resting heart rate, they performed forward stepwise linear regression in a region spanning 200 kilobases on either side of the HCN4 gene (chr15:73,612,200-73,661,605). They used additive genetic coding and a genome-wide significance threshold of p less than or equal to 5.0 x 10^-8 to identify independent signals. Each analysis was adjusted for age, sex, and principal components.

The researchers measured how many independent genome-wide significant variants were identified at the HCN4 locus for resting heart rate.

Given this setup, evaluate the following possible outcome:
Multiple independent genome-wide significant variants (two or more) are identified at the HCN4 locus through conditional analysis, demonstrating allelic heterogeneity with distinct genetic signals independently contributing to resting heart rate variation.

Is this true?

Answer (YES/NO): YES